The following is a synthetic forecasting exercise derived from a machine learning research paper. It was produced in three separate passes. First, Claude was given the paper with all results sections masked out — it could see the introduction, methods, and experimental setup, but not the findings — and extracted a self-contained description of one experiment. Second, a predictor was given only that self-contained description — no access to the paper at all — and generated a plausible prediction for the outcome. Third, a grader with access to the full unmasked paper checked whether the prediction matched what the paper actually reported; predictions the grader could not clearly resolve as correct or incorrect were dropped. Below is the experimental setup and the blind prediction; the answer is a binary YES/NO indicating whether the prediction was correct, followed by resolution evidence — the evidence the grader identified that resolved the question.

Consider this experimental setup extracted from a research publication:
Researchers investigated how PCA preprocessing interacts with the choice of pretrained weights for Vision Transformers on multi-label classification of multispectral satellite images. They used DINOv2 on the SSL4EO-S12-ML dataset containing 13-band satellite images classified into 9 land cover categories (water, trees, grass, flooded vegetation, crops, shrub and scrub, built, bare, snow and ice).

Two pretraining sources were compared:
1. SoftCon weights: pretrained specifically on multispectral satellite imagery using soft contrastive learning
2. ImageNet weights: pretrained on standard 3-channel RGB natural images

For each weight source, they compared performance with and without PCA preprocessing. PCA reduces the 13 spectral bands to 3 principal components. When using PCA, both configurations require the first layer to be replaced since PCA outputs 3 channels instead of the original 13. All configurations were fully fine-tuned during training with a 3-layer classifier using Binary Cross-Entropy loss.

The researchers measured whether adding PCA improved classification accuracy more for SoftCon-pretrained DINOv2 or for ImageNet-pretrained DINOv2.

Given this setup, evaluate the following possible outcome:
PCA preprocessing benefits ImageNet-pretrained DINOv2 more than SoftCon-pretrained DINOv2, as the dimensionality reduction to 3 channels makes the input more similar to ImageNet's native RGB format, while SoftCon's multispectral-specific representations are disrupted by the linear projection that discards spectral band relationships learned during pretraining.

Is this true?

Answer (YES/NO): NO